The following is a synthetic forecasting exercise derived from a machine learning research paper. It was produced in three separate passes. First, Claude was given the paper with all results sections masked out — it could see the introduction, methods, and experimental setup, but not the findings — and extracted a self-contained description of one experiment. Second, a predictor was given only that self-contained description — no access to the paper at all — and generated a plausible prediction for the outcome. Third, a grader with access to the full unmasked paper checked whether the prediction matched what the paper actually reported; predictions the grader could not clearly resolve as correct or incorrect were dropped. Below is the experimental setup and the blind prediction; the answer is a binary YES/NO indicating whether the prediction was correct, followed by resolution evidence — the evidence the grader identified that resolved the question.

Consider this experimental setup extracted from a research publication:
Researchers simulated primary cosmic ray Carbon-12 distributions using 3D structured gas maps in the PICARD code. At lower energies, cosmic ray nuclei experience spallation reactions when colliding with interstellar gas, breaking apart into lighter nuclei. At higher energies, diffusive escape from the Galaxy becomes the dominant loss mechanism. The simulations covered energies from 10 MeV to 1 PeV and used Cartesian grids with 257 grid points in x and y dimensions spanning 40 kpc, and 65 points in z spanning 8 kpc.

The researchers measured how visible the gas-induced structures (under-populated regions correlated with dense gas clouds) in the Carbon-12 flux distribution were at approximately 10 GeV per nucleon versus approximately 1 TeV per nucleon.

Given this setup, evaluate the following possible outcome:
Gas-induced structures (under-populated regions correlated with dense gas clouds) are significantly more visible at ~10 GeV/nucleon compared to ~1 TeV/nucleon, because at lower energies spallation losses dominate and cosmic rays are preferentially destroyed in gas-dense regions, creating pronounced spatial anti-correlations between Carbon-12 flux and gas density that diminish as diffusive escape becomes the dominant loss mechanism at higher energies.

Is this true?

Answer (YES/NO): YES